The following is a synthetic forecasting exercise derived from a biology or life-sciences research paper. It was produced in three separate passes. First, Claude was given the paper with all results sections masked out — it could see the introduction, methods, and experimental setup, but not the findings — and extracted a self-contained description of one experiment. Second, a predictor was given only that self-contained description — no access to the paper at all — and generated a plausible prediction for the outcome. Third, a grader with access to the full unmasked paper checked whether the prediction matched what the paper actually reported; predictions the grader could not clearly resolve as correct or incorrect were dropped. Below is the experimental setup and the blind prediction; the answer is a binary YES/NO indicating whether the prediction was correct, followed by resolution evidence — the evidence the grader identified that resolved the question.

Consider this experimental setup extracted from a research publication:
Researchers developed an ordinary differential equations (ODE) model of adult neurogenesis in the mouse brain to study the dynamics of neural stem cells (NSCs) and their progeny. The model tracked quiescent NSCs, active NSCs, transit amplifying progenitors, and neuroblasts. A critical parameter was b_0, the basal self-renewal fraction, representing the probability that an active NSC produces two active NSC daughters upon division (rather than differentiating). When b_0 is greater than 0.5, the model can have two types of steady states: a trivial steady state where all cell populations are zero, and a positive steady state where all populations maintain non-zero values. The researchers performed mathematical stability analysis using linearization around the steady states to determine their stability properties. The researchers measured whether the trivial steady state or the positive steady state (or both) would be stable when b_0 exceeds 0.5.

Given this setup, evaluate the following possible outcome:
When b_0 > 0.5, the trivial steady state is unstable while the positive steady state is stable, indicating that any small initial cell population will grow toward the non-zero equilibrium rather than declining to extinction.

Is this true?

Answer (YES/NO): YES